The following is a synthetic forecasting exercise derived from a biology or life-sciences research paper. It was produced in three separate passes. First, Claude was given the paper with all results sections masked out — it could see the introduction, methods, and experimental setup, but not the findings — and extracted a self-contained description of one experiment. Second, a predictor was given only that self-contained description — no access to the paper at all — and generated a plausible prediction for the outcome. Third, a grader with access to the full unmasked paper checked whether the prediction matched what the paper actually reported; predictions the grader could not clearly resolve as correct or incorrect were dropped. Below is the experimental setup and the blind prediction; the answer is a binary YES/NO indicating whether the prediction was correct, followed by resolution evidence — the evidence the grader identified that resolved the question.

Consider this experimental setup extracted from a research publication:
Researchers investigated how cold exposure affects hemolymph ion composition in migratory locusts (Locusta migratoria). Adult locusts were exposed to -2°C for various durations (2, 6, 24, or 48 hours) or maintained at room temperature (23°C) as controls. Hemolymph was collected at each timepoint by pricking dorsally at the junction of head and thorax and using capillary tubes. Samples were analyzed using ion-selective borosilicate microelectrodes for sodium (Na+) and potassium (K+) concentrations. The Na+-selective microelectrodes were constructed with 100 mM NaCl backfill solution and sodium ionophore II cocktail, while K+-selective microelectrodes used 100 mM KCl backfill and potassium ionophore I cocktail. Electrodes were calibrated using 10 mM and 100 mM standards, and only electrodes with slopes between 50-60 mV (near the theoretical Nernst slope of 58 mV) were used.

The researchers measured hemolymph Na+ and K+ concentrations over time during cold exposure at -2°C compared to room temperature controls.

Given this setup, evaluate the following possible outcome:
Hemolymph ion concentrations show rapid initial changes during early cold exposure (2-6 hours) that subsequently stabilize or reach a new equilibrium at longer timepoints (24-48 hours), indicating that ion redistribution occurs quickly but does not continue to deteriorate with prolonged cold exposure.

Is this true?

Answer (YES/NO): NO